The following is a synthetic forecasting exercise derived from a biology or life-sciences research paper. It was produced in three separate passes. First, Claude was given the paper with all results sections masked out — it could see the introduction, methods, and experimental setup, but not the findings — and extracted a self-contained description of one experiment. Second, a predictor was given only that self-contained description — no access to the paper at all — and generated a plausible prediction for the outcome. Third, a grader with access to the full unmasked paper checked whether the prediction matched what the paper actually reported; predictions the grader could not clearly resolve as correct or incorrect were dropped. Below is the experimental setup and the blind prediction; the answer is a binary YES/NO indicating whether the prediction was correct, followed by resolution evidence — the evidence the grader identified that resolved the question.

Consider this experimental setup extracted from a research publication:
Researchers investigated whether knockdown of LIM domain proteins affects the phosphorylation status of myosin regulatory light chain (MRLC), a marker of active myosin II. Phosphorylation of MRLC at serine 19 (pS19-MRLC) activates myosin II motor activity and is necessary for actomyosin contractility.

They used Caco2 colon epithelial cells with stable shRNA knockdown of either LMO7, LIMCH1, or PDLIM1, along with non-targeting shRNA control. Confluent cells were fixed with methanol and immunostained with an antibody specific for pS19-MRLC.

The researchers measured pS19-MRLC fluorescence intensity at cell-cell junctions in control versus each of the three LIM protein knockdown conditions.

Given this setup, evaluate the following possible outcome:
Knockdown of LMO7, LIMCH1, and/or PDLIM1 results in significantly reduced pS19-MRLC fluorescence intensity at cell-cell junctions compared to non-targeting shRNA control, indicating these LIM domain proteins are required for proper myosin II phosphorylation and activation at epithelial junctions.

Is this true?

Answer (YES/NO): YES